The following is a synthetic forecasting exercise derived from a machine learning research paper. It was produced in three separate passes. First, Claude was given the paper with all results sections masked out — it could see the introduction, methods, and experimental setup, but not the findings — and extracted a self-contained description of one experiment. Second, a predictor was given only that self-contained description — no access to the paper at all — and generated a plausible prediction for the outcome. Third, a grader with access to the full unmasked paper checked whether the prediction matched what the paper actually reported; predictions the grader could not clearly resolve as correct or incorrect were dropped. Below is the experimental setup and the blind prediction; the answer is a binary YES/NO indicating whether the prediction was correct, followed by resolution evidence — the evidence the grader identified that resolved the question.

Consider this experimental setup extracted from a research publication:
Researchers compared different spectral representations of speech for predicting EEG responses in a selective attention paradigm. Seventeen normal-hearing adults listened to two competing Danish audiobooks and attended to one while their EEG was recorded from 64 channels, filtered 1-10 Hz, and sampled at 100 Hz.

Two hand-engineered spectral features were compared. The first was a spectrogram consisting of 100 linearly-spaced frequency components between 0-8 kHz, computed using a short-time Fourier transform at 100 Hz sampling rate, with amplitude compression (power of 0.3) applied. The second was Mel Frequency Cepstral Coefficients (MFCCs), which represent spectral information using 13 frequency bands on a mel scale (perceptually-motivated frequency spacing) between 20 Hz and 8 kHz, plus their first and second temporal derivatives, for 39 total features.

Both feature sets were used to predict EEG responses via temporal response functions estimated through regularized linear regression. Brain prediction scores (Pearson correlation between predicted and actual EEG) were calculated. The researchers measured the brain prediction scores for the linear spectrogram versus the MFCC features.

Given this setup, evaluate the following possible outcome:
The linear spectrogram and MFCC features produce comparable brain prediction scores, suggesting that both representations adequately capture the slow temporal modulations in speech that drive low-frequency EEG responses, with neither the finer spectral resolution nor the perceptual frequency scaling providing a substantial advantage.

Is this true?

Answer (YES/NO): NO